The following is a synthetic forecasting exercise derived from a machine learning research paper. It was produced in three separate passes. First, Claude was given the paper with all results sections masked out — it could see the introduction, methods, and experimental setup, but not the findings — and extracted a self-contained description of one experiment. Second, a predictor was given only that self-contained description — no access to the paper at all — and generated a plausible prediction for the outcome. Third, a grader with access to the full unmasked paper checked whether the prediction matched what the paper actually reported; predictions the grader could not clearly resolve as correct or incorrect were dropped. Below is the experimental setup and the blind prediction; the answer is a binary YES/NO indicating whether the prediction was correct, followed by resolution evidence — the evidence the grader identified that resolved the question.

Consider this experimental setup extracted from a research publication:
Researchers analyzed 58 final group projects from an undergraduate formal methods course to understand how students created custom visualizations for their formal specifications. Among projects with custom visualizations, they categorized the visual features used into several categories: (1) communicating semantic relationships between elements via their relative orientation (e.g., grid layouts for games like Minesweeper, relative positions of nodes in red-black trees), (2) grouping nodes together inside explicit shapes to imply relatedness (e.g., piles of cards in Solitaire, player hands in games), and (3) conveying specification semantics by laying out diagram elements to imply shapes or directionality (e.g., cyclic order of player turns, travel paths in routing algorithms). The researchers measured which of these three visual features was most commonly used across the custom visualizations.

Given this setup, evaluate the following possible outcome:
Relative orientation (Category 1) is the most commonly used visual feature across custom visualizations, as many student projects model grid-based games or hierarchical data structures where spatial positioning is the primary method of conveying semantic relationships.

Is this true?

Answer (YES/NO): YES